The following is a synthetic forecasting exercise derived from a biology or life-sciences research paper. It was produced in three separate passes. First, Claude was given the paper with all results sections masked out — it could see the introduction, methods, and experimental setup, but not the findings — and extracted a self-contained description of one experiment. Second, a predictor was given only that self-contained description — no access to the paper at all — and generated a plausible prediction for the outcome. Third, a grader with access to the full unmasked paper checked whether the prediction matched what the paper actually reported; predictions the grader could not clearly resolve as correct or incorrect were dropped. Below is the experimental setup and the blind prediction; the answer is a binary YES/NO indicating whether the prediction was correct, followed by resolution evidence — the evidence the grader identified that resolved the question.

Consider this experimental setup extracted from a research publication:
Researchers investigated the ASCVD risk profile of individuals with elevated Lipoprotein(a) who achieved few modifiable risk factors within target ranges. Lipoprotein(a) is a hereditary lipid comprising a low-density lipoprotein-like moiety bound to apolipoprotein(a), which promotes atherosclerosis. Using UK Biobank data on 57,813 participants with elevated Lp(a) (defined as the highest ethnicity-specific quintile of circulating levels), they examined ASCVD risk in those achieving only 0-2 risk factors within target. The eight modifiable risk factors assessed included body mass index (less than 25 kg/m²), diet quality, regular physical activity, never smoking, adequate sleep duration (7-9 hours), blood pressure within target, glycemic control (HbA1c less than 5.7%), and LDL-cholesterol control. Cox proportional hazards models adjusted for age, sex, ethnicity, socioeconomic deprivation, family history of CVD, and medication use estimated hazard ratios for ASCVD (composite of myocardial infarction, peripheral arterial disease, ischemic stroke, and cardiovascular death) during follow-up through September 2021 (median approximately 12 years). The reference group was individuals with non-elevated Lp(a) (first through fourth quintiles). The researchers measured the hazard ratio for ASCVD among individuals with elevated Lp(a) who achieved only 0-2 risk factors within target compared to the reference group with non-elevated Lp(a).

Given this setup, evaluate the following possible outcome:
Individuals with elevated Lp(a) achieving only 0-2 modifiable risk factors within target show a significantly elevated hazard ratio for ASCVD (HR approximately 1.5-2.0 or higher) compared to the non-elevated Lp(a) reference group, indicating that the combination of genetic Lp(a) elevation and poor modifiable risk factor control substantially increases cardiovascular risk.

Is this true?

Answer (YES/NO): YES